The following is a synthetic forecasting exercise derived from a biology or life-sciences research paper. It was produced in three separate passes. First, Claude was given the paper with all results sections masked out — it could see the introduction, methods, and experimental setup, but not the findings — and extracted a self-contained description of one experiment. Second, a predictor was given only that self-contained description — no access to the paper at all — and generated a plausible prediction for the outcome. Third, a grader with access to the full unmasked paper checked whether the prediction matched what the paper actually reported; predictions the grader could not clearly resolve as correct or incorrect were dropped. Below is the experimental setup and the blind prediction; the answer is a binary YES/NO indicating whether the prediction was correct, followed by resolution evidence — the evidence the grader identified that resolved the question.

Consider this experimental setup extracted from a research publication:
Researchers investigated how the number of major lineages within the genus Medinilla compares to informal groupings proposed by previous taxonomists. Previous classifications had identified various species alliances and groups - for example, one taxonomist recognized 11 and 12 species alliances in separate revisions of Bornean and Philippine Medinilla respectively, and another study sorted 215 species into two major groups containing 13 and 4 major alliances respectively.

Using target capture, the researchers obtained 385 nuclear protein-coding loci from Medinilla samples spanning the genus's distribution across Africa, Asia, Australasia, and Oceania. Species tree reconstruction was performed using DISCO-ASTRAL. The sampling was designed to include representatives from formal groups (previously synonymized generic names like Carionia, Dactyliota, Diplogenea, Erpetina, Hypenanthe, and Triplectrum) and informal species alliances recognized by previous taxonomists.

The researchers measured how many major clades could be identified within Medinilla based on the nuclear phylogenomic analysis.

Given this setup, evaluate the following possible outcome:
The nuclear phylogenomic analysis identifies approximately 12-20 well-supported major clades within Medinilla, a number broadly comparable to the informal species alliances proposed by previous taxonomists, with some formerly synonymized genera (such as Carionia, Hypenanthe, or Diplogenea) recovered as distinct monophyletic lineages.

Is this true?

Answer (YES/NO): NO